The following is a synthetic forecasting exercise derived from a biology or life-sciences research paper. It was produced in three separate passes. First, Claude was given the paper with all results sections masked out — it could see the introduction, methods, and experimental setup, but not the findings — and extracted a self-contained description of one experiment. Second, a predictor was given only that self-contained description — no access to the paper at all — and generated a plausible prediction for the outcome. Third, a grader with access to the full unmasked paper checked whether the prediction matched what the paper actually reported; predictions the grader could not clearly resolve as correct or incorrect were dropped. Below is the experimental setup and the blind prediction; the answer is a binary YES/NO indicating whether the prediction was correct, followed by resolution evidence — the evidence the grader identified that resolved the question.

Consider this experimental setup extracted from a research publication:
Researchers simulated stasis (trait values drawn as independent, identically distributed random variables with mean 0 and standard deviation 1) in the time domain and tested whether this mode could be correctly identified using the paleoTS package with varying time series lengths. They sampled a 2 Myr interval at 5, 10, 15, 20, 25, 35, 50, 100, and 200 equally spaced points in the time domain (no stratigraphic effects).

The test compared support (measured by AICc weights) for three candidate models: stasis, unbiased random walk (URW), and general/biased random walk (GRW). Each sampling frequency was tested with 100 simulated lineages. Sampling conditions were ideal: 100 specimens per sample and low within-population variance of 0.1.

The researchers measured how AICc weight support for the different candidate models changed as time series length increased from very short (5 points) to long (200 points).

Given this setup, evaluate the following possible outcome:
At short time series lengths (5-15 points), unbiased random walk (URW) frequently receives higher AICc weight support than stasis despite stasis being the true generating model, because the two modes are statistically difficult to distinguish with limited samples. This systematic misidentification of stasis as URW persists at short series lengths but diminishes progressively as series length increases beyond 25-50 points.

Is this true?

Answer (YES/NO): YES